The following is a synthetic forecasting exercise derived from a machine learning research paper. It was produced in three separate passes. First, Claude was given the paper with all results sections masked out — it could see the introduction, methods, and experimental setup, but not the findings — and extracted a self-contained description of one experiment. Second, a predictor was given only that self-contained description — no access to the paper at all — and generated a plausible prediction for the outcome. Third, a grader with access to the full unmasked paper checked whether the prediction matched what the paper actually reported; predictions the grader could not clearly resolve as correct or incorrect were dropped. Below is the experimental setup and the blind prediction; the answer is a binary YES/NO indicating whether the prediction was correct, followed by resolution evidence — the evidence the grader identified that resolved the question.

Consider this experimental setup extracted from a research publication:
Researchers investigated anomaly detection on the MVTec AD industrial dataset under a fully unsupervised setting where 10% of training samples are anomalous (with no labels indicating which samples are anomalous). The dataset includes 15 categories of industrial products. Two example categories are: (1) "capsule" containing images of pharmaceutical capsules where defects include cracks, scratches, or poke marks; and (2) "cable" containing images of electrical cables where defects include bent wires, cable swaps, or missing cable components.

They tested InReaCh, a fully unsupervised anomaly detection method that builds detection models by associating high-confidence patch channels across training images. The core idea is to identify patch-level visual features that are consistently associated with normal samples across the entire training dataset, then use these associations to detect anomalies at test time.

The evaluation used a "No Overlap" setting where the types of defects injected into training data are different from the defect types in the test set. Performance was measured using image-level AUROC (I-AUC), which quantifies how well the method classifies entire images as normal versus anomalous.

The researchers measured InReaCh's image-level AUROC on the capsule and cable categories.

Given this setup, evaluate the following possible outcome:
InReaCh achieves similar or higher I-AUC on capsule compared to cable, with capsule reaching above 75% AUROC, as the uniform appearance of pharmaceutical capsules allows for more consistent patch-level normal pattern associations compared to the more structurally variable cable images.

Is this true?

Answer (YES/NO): NO